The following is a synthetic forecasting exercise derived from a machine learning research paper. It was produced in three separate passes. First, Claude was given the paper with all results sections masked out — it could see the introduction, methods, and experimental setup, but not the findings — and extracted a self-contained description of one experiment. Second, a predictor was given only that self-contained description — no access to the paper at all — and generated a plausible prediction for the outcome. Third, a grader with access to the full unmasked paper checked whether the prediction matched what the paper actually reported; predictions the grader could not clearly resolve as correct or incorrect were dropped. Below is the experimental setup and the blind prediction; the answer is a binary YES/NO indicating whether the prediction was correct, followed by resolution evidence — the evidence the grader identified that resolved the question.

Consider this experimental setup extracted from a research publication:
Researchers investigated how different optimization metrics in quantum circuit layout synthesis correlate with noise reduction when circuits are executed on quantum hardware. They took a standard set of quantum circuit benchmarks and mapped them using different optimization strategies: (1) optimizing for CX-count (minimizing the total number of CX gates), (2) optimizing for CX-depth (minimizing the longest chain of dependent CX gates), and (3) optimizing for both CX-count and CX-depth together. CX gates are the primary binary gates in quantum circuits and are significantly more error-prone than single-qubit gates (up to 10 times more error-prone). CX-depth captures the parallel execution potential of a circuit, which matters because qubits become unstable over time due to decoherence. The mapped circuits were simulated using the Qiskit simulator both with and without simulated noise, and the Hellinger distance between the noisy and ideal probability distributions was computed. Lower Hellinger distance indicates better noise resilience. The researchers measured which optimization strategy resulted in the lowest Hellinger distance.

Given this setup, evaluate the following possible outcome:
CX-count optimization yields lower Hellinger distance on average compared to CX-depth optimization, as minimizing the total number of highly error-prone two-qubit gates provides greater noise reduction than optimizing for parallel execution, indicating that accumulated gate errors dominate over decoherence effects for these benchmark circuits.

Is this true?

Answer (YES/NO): YES